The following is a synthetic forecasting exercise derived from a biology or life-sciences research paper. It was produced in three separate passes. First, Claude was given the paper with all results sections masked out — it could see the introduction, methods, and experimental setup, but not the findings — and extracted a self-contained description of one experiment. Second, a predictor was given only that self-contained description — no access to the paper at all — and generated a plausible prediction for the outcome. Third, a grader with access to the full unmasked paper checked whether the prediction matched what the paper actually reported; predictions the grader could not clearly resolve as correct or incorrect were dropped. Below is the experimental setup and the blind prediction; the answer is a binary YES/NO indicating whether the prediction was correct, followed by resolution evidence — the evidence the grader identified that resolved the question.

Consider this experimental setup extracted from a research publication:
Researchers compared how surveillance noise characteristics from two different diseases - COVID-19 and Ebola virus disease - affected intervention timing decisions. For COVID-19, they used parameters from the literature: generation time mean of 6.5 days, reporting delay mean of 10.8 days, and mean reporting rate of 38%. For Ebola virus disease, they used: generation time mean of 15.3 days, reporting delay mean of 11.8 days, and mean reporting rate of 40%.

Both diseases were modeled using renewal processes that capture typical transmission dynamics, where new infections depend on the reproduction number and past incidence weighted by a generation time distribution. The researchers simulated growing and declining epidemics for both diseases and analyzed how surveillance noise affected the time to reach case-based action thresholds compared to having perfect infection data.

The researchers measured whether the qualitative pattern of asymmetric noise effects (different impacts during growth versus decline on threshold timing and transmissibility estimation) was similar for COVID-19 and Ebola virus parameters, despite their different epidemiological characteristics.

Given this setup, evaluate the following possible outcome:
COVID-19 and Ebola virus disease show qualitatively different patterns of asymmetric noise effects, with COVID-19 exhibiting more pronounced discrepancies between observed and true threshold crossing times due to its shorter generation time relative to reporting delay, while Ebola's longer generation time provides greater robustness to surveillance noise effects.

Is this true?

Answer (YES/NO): NO